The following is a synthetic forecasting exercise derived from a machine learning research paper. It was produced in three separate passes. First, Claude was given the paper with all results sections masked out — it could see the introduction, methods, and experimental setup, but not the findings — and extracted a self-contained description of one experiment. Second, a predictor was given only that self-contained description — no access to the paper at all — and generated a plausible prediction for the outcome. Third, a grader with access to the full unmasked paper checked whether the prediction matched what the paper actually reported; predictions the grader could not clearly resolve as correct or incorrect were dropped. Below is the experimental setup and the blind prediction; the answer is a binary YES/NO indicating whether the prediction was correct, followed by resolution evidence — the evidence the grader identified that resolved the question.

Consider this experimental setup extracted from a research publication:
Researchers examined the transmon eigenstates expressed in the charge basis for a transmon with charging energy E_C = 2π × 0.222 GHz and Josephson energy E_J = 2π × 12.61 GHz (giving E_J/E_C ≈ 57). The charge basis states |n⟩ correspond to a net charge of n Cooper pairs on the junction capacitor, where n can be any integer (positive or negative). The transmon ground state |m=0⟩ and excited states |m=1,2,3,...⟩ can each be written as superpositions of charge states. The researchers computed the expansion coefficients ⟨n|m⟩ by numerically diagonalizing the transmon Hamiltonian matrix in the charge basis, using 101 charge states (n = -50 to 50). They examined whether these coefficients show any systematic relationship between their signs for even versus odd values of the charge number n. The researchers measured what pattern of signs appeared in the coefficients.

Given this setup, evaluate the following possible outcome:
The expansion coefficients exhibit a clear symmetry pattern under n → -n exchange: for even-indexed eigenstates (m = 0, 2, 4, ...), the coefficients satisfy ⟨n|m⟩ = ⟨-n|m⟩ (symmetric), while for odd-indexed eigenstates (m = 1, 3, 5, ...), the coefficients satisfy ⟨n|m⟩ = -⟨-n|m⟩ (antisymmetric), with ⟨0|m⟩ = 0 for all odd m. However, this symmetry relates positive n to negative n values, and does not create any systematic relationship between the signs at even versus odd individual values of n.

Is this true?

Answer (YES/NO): NO